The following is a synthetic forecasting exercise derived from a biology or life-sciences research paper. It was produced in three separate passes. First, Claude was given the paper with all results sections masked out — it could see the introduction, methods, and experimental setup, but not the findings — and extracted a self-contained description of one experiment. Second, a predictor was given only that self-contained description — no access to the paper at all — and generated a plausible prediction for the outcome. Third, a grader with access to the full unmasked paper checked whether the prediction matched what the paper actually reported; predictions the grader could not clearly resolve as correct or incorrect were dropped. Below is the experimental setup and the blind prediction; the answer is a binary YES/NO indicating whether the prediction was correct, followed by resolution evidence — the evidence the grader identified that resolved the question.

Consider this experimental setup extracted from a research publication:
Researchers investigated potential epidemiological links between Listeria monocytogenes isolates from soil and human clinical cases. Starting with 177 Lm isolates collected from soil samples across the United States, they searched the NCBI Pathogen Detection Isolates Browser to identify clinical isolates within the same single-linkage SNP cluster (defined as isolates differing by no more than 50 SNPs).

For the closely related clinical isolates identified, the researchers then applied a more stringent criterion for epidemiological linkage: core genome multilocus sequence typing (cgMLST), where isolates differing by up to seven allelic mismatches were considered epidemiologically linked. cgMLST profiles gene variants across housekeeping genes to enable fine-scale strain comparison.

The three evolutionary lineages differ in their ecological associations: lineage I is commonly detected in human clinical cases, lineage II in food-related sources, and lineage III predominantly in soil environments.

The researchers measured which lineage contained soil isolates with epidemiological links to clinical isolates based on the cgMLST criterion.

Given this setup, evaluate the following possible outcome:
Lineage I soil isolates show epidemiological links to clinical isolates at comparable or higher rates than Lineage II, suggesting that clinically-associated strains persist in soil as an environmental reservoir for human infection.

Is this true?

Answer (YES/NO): YES